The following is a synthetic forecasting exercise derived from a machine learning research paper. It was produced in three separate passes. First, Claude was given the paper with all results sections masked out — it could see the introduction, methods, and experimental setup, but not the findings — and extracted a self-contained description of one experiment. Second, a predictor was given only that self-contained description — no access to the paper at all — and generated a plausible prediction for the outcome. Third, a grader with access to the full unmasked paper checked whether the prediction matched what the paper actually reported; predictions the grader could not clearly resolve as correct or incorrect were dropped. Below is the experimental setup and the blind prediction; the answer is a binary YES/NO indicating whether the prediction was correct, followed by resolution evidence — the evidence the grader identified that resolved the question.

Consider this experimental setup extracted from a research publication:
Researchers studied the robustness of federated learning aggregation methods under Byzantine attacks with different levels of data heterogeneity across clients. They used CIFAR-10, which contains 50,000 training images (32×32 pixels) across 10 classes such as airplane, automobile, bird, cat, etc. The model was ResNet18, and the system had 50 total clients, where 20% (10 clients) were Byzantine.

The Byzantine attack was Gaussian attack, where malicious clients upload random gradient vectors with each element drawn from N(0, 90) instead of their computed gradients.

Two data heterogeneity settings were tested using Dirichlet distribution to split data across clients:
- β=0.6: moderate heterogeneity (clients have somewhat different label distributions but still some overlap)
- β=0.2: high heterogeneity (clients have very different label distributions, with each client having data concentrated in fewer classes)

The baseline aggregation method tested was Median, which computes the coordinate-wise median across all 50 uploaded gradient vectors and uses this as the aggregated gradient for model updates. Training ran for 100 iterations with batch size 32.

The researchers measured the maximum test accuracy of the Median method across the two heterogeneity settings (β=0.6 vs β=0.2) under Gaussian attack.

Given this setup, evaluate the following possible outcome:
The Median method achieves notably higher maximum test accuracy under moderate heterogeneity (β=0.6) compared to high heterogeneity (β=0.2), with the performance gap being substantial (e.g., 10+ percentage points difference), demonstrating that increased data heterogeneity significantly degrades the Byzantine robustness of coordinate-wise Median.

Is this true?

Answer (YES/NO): NO